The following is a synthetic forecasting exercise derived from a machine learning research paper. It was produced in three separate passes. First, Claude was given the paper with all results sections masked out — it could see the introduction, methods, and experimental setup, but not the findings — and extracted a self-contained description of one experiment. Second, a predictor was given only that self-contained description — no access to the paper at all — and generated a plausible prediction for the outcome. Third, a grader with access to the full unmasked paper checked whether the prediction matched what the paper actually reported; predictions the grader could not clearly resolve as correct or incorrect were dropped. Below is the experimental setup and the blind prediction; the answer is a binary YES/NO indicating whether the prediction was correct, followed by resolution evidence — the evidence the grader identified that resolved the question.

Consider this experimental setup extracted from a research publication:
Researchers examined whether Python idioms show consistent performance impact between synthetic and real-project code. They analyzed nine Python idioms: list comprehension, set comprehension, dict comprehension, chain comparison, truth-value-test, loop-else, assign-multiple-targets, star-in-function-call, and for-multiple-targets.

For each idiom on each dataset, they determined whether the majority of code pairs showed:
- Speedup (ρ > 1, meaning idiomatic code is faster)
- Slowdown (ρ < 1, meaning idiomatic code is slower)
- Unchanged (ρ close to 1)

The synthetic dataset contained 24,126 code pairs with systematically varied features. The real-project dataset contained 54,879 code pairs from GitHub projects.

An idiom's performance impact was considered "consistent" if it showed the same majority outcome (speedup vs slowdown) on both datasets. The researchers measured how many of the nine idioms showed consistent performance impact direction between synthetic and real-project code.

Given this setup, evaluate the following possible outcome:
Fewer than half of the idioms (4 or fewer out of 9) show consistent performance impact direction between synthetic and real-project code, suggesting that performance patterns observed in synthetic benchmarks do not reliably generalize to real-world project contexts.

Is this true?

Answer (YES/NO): YES